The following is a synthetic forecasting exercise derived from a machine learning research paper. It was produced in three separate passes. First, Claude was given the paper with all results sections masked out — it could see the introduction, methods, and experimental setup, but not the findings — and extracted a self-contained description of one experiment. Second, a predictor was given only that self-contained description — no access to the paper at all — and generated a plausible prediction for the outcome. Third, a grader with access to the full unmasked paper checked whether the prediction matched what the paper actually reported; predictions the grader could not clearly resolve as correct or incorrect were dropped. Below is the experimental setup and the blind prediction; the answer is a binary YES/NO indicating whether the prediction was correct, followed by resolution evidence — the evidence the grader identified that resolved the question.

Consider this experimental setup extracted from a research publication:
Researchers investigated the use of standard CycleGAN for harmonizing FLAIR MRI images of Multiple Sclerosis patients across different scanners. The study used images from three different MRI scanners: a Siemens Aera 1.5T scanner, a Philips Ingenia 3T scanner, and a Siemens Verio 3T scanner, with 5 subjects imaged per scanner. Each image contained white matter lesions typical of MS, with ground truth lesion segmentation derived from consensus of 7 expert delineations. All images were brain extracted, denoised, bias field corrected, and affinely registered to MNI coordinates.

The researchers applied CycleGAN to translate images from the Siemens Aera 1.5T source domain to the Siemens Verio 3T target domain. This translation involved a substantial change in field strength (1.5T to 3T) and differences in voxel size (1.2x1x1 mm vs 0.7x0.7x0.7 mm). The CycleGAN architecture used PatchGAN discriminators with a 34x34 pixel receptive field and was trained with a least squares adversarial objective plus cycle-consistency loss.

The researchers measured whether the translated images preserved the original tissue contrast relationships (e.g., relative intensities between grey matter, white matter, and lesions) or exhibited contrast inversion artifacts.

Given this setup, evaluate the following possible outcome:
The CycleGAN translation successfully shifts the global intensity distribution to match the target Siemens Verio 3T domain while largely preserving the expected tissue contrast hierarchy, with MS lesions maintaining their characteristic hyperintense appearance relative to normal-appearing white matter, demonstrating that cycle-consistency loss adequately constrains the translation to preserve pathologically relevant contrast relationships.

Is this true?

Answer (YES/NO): NO